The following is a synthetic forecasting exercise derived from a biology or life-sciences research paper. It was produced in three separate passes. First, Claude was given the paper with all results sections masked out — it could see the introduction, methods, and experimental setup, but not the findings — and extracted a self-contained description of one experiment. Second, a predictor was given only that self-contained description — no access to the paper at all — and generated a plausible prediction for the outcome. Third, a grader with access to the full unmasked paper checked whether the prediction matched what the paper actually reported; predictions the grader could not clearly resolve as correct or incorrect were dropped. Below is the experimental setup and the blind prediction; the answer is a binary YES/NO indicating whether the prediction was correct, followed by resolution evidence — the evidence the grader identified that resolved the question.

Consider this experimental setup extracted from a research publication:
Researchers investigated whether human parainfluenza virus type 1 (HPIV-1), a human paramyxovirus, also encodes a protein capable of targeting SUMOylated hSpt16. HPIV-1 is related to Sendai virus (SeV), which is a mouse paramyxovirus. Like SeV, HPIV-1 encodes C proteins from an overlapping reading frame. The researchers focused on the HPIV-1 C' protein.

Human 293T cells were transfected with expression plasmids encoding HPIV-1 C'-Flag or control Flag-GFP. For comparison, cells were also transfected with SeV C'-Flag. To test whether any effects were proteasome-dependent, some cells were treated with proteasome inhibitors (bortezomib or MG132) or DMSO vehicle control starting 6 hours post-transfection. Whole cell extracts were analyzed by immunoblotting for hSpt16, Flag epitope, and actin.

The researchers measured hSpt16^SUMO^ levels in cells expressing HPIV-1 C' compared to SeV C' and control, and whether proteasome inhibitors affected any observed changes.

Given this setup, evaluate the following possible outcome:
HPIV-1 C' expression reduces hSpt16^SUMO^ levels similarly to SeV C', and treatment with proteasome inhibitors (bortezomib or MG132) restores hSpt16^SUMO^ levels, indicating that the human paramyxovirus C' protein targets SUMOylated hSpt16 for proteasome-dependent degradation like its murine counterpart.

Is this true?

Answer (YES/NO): YES